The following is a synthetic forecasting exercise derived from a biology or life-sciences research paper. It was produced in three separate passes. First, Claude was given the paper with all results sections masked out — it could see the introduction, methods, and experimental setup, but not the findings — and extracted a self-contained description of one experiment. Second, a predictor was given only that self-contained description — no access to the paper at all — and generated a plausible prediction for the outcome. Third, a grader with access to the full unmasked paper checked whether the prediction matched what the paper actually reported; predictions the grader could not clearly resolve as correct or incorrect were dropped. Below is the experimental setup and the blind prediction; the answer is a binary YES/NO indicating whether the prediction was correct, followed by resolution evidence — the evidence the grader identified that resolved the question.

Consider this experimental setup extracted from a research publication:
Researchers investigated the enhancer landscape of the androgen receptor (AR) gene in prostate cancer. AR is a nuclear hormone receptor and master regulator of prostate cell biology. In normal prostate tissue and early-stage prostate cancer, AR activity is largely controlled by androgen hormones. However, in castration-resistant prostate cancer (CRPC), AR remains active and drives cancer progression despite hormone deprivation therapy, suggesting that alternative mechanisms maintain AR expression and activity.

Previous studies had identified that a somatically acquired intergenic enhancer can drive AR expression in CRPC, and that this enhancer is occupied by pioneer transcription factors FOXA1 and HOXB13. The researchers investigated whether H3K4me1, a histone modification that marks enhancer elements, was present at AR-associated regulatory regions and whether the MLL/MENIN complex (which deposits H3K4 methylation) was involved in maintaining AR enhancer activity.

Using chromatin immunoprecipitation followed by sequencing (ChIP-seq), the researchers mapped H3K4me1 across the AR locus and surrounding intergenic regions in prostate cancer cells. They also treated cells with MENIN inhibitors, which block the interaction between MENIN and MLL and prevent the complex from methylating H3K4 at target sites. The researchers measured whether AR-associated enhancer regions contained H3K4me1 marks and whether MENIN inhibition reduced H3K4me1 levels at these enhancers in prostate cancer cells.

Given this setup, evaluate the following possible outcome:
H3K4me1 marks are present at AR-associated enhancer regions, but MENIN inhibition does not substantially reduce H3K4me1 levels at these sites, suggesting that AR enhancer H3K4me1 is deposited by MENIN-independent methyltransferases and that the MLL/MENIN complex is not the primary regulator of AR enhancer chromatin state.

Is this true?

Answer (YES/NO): NO